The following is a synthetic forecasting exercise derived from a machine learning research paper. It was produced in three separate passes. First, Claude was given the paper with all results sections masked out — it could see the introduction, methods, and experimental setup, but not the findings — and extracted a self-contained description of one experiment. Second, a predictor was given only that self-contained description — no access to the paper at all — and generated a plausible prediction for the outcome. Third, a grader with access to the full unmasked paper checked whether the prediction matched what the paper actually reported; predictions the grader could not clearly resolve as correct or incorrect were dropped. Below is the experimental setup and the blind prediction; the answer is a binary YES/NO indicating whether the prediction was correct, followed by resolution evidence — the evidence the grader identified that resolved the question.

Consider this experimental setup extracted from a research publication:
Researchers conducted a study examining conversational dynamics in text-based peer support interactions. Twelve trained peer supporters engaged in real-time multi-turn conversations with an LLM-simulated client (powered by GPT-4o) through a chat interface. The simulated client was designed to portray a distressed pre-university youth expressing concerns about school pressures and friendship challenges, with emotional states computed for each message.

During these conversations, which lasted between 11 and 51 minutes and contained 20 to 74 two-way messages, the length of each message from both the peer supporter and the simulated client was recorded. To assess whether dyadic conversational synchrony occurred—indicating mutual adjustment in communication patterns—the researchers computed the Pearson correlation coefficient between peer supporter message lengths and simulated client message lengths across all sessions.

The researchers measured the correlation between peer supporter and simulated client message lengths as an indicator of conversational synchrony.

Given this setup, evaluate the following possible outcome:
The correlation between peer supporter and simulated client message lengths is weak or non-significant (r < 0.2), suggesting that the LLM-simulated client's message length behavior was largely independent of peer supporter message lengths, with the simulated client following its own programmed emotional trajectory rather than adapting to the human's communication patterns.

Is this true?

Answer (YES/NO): YES